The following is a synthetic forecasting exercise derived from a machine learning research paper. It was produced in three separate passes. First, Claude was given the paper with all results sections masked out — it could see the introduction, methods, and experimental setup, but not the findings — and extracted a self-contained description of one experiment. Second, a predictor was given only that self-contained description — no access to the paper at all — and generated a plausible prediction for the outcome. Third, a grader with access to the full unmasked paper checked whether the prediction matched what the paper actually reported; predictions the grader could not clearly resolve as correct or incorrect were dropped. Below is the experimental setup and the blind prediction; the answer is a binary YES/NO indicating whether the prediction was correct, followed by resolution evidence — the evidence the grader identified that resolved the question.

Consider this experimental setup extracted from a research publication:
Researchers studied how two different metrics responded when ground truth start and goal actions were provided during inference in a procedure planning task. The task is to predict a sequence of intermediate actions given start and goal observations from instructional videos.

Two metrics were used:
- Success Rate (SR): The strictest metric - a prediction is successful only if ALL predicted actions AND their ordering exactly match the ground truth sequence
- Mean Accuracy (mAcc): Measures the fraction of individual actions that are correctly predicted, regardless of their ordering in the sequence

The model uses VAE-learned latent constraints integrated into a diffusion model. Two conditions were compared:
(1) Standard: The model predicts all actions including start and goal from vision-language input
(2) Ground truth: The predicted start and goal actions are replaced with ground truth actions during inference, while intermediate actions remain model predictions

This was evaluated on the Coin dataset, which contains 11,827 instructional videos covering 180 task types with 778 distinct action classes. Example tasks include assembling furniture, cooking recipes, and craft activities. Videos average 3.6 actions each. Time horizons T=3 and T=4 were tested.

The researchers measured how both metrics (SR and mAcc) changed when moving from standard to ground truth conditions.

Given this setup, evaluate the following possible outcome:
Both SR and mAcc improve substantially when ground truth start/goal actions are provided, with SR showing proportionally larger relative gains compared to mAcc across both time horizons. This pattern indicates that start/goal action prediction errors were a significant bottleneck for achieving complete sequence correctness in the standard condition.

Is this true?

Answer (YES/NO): NO